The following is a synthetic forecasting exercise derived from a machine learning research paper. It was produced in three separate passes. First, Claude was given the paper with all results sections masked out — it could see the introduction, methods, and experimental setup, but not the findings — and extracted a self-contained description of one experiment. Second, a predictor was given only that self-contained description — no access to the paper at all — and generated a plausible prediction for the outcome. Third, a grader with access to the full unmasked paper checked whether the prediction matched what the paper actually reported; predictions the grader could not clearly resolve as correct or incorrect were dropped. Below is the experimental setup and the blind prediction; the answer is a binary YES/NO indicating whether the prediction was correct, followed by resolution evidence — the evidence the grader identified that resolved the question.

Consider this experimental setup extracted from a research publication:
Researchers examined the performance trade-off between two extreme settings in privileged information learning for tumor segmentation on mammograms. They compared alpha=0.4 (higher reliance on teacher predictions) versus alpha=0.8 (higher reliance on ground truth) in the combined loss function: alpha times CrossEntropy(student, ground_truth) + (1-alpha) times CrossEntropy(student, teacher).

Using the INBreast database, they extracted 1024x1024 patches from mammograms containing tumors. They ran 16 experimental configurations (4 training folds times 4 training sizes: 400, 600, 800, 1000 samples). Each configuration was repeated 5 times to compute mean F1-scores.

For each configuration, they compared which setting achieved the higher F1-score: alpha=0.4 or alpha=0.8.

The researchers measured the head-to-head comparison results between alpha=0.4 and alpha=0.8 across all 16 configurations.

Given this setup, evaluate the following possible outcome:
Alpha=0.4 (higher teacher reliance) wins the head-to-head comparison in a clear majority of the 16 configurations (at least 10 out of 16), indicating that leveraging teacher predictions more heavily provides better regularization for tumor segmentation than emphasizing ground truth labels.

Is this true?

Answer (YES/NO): YES